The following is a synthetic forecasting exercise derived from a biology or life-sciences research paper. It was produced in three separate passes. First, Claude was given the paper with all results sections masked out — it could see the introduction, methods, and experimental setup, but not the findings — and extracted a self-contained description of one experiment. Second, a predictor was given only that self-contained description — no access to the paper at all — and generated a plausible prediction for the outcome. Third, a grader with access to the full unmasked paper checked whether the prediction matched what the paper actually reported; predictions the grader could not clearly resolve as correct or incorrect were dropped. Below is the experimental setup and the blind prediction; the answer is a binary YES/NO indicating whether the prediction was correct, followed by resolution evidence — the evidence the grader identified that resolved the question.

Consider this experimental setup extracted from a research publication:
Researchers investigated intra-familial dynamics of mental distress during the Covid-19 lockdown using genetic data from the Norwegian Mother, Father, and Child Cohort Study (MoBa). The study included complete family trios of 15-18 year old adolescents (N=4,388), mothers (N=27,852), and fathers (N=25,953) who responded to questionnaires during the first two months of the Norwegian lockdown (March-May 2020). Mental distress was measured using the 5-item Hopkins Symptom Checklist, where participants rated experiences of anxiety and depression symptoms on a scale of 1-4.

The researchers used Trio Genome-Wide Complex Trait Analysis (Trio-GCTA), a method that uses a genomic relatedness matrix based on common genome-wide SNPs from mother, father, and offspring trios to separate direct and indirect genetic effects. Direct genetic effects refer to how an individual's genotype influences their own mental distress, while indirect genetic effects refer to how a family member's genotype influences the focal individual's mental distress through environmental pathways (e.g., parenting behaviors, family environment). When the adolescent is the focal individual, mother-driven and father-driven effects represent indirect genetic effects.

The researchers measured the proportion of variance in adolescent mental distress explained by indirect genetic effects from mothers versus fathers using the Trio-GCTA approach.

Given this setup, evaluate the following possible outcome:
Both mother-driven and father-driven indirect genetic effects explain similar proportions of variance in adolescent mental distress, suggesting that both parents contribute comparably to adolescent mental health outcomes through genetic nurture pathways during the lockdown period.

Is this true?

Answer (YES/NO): NO